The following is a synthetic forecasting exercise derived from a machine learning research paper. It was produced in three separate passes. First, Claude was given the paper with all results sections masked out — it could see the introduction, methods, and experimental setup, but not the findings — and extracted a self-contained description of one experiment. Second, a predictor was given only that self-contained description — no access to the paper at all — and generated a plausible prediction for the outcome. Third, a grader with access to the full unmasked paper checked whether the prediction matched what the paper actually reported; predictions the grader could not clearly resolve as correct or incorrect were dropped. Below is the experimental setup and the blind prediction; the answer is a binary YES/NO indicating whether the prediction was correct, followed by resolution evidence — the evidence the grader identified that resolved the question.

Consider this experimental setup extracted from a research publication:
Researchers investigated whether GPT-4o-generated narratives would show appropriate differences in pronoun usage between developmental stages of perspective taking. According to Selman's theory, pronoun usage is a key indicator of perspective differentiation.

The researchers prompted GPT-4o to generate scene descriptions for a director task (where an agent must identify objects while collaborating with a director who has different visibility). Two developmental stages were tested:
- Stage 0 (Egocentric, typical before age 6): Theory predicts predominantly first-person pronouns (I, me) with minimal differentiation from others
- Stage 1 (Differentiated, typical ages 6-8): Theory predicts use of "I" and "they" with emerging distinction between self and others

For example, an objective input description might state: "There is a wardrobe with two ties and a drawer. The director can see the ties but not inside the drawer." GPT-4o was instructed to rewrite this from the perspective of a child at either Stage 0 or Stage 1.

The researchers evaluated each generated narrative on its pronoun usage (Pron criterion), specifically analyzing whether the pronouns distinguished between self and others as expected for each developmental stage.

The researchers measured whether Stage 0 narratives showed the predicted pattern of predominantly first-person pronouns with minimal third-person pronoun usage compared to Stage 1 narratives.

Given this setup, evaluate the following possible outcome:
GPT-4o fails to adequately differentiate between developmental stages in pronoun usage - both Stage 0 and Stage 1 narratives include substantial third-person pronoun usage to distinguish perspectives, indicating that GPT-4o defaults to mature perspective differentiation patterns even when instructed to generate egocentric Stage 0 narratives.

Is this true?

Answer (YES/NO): NO